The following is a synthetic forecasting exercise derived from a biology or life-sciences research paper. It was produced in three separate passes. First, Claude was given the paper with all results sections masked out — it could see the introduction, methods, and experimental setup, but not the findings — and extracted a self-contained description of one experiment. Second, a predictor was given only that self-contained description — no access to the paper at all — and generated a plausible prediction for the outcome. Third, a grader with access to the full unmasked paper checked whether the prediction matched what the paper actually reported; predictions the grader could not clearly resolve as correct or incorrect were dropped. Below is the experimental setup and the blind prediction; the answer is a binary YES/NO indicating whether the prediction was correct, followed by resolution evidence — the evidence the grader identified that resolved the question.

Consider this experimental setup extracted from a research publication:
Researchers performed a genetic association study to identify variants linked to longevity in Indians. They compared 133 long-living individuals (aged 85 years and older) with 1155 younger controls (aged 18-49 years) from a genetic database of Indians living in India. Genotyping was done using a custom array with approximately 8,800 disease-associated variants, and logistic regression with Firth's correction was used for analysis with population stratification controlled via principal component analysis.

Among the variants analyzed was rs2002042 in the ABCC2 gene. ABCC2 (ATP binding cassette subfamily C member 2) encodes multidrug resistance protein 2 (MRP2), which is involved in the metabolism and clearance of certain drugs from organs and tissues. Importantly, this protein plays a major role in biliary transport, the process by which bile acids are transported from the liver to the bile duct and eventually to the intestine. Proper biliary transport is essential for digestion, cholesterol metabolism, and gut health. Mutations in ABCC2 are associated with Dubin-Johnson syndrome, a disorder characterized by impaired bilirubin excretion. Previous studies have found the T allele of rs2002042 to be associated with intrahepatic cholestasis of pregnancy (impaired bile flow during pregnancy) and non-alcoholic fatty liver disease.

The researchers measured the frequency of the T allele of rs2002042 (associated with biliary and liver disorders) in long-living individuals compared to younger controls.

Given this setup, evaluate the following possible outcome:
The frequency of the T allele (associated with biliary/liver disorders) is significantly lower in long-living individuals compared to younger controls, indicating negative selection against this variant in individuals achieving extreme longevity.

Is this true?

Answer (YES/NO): YES